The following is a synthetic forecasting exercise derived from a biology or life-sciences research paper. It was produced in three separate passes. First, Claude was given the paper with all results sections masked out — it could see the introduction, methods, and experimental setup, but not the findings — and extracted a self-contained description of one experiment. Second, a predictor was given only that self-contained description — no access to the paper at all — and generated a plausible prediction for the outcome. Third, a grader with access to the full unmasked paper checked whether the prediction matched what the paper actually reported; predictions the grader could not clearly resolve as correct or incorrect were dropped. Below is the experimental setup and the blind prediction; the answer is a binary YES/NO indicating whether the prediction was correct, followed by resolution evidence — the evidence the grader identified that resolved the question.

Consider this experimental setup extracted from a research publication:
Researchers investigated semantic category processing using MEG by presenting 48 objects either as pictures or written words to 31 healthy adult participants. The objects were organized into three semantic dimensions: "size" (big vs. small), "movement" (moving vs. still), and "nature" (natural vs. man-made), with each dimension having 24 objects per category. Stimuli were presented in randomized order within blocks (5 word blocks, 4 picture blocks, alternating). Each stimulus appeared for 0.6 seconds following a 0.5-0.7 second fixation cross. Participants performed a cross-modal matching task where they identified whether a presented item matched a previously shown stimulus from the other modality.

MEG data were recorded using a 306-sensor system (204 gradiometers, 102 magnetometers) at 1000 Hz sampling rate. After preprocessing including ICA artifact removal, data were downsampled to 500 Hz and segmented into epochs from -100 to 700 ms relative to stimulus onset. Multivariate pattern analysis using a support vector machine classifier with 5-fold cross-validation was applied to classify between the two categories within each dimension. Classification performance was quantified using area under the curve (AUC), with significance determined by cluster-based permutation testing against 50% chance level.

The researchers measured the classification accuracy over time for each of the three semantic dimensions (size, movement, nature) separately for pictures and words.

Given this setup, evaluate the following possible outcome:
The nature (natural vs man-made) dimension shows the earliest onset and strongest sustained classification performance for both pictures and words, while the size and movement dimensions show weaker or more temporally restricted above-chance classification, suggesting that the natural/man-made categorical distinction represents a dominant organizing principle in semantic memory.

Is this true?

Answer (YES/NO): NO